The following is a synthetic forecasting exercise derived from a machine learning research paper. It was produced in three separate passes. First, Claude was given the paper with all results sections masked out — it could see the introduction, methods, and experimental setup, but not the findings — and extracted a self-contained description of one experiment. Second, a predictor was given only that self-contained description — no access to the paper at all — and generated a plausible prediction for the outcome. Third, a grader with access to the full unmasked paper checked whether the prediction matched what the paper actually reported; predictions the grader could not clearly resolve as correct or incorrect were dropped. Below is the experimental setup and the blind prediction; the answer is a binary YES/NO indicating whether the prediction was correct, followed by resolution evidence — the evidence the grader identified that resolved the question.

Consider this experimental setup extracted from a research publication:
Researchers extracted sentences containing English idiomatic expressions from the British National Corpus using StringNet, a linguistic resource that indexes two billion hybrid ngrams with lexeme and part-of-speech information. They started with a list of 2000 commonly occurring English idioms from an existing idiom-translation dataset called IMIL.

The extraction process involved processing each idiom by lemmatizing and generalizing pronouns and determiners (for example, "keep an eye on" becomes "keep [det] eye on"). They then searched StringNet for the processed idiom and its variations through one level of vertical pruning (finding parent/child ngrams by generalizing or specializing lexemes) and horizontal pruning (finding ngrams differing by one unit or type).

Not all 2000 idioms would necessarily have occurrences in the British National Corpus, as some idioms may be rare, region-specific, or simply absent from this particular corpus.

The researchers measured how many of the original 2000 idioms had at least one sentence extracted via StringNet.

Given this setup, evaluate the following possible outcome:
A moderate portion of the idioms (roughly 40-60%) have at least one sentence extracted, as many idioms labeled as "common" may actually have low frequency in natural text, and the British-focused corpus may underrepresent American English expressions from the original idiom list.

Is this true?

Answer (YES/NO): NO